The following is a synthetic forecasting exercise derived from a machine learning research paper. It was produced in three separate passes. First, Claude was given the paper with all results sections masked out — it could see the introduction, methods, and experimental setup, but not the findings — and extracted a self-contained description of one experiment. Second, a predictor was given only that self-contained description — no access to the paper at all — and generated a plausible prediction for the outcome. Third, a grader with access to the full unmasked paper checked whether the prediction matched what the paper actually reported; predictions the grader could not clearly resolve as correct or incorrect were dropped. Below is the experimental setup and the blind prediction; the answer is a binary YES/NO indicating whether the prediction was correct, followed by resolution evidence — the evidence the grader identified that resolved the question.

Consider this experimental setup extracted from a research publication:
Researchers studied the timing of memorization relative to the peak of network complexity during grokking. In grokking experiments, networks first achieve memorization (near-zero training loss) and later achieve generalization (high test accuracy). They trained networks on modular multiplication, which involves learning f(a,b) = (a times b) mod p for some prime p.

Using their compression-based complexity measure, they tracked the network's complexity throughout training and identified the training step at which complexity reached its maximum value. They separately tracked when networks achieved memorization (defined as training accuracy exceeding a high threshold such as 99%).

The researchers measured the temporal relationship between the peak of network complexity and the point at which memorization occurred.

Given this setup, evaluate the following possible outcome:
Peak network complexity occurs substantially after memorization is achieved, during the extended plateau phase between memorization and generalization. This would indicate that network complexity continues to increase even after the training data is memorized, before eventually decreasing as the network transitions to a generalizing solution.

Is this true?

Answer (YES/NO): NO